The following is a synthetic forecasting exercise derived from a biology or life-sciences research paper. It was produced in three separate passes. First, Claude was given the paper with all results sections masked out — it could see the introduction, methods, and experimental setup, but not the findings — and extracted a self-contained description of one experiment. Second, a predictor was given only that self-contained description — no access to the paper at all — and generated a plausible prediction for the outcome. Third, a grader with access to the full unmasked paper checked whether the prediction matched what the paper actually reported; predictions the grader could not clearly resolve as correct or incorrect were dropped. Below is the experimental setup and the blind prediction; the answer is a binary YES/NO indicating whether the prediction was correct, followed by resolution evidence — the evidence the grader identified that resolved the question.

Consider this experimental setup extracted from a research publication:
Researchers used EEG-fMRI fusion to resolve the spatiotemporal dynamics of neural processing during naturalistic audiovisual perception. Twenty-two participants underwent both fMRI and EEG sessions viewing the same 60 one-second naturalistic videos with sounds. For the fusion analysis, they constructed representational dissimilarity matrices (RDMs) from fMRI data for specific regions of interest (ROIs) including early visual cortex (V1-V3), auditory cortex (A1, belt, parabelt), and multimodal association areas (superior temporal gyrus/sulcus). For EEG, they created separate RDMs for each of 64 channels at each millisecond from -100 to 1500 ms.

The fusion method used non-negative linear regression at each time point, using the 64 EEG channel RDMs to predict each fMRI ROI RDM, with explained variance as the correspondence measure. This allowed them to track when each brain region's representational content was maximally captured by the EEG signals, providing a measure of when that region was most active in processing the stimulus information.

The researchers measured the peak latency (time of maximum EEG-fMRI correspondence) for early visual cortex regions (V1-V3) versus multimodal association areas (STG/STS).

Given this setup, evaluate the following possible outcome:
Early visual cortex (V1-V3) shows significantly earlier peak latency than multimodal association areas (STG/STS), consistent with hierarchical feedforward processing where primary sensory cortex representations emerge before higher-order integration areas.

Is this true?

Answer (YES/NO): YES